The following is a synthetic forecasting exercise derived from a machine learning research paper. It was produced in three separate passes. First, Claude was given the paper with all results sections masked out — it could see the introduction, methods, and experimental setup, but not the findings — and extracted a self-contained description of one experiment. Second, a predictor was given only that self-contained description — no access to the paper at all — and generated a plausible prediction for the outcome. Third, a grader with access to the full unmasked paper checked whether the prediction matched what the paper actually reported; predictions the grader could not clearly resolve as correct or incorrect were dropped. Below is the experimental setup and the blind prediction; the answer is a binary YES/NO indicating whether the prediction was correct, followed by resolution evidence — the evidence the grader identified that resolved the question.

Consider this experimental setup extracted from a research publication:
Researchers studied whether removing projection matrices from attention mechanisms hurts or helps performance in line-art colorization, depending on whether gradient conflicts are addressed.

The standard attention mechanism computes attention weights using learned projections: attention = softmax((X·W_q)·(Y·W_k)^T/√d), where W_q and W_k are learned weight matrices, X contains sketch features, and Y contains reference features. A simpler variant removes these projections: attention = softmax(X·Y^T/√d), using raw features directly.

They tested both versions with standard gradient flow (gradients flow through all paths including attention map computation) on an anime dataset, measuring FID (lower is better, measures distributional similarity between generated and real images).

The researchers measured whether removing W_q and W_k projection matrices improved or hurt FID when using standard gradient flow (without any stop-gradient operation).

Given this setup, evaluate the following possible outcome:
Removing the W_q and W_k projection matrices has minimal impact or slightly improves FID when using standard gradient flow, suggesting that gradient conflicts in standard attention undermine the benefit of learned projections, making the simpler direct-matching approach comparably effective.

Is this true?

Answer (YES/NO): NO